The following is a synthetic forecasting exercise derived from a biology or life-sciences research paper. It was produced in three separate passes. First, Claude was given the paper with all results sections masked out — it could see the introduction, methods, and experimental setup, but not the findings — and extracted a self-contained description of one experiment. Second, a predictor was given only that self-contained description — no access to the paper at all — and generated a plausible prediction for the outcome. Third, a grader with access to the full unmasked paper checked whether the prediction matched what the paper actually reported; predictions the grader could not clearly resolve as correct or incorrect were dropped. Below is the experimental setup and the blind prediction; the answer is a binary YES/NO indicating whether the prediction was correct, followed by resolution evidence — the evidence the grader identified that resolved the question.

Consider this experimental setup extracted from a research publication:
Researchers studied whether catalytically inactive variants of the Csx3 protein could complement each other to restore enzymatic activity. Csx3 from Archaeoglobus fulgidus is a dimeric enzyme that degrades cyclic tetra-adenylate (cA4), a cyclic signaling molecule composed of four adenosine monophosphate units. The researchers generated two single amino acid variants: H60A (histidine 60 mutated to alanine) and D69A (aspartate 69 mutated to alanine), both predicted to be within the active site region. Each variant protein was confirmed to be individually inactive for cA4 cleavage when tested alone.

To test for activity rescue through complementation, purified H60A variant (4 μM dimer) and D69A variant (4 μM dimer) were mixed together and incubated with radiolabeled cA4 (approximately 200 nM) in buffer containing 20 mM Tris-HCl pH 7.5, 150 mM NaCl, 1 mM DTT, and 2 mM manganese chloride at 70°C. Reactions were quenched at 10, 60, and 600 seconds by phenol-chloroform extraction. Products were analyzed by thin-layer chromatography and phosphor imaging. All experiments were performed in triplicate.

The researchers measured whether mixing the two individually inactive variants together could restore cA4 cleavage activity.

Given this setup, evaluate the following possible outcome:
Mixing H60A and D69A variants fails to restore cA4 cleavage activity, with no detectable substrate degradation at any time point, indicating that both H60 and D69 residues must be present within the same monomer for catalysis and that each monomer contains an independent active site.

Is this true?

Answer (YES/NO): NO